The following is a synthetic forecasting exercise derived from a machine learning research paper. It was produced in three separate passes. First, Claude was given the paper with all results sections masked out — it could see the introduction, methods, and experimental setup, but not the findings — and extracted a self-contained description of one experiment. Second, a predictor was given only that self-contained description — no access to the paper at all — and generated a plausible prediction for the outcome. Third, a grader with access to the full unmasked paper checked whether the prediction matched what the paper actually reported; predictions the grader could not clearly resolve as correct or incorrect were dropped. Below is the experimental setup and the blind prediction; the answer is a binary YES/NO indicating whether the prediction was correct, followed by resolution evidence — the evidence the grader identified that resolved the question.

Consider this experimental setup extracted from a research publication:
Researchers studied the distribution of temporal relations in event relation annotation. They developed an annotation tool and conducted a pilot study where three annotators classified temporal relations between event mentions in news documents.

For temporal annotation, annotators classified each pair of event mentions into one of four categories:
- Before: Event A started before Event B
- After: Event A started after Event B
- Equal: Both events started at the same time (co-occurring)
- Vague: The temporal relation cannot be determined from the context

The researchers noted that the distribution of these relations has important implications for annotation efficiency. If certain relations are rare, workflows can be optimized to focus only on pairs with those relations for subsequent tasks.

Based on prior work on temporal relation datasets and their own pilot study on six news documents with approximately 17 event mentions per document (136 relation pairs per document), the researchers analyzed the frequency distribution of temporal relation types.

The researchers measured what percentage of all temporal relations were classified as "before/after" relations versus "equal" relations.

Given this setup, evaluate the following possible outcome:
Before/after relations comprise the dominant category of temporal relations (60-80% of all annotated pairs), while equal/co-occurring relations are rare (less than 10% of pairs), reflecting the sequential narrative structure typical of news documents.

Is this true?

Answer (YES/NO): NO